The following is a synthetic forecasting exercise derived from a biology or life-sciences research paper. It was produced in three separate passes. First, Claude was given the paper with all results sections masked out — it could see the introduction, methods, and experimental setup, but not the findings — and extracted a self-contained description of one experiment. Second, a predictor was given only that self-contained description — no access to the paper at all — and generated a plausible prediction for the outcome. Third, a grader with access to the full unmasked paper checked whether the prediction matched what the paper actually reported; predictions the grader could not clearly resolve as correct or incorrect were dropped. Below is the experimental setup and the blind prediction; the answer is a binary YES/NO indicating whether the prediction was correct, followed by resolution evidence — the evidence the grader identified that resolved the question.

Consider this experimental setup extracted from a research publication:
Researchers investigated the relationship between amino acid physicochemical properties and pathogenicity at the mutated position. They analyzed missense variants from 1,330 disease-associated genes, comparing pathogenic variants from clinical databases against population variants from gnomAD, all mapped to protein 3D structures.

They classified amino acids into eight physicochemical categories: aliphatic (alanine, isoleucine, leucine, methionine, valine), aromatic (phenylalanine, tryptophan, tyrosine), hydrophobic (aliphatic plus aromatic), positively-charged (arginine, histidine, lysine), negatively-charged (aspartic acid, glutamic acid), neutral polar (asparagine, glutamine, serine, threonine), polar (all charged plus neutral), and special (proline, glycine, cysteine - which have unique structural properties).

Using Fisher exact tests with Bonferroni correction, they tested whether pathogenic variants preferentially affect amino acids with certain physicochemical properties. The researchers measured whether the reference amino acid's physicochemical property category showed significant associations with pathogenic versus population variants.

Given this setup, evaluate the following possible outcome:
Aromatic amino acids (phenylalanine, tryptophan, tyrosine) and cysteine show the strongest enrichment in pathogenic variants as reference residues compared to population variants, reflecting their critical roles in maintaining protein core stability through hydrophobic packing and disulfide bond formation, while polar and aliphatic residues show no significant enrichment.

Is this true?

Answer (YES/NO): NO